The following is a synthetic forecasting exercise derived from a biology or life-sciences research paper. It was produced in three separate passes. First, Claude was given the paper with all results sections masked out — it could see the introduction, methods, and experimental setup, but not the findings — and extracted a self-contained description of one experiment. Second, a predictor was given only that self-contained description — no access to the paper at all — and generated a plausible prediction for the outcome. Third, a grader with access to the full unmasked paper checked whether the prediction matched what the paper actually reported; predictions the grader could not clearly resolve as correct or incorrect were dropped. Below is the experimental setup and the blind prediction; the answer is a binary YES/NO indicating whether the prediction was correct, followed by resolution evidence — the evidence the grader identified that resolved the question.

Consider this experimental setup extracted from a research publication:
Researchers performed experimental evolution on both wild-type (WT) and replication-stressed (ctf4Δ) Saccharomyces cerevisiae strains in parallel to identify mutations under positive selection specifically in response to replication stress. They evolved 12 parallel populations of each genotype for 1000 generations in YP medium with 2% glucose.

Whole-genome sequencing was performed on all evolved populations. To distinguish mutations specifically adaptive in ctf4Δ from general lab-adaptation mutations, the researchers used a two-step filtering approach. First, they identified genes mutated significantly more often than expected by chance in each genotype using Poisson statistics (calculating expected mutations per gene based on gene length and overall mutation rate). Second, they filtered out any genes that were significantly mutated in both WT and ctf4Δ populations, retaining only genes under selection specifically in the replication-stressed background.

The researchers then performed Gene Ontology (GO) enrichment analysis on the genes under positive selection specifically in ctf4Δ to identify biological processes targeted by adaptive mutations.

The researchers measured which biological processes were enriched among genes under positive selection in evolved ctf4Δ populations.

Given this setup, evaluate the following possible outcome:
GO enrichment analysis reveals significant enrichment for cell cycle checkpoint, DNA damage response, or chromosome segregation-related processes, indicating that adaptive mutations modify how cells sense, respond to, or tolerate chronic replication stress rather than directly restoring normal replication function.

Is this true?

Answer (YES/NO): YES